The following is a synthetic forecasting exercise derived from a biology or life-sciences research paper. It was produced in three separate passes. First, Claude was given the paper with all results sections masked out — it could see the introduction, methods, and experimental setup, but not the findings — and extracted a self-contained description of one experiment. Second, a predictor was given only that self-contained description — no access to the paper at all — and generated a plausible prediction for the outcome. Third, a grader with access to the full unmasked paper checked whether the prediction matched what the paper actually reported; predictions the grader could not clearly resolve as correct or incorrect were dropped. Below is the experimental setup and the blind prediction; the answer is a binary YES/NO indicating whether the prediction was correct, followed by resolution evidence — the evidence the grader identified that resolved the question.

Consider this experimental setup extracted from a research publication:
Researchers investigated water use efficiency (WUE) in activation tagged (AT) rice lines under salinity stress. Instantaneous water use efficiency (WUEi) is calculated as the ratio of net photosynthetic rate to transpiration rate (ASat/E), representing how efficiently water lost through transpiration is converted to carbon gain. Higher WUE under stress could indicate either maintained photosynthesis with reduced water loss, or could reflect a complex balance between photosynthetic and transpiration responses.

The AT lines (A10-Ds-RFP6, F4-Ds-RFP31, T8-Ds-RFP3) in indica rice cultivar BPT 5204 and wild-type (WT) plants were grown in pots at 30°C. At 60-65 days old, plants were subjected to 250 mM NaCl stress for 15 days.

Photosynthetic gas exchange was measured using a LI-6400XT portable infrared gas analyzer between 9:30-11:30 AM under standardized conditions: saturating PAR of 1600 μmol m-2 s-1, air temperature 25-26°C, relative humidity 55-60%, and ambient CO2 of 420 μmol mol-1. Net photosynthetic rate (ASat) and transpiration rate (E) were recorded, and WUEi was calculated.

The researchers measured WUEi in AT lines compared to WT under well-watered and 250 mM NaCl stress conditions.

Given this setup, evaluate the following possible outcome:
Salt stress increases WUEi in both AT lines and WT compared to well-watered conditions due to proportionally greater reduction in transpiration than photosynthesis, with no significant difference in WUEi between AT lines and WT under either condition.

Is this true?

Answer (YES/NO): NO